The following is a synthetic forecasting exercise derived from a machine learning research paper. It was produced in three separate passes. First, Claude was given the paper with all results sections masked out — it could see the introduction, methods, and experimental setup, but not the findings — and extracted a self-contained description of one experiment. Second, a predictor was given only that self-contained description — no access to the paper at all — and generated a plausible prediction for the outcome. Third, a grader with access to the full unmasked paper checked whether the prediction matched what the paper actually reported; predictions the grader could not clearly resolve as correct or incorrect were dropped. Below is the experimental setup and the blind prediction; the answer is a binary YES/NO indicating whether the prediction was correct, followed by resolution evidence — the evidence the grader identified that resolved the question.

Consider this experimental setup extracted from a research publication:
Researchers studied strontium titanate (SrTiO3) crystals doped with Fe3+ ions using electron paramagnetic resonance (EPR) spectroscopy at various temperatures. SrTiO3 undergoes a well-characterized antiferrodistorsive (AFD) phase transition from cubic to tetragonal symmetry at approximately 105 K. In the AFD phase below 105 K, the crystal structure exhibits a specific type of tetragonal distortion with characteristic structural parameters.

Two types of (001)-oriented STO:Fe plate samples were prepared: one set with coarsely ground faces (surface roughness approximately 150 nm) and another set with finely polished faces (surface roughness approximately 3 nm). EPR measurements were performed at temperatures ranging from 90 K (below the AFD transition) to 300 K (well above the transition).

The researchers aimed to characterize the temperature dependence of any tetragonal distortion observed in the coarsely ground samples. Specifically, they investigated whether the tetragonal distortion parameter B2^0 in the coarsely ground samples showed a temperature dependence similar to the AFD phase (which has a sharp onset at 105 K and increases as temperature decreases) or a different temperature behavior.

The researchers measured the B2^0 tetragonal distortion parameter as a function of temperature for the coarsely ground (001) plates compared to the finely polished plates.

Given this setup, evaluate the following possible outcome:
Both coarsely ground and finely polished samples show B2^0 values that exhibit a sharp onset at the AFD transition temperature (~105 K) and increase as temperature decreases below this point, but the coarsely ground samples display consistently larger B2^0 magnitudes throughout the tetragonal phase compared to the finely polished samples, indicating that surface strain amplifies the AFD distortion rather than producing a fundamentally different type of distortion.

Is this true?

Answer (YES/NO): NO